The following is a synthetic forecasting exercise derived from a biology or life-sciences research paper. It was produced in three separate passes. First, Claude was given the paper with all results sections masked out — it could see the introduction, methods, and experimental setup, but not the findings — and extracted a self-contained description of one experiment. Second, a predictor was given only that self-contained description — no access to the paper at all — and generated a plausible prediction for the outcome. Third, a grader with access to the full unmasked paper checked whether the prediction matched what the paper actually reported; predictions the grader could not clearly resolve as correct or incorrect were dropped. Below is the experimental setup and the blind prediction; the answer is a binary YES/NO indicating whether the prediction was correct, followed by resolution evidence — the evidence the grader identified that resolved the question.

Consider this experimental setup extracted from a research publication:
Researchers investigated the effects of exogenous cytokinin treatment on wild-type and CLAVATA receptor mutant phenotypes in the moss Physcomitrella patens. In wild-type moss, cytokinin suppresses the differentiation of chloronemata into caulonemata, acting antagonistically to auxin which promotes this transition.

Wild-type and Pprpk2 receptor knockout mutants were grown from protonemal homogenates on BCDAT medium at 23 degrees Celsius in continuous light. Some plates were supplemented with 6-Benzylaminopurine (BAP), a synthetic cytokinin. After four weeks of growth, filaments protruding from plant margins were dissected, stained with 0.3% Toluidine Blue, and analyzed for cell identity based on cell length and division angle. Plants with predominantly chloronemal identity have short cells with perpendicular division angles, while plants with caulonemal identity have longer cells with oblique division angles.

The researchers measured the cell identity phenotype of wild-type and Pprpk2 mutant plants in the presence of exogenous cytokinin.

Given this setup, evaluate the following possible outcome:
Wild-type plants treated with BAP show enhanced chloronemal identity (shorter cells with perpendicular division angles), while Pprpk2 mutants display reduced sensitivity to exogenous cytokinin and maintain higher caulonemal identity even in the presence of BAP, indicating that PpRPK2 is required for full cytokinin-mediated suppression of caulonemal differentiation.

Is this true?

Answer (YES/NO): NO